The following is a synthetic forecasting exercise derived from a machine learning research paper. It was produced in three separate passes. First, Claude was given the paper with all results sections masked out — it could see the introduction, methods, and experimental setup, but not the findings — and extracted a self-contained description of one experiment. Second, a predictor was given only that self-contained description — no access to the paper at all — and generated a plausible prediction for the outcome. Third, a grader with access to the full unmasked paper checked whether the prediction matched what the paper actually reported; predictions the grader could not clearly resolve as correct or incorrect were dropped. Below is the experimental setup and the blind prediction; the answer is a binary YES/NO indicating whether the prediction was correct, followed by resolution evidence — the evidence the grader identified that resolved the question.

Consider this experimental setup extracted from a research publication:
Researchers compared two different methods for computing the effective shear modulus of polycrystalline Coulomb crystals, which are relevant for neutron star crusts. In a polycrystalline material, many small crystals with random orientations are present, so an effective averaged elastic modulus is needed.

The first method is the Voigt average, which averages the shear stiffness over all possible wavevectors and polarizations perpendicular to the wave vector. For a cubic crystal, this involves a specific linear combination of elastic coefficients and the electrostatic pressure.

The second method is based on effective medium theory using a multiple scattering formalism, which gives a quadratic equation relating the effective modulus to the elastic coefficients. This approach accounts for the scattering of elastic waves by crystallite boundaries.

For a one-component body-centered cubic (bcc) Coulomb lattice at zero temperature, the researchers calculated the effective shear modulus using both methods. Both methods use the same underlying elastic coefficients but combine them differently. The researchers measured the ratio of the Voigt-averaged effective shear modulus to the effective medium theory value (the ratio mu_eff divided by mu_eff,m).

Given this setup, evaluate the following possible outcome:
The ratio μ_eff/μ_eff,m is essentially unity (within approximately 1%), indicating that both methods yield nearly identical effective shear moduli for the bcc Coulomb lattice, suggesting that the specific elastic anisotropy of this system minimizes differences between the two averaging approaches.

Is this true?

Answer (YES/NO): NO